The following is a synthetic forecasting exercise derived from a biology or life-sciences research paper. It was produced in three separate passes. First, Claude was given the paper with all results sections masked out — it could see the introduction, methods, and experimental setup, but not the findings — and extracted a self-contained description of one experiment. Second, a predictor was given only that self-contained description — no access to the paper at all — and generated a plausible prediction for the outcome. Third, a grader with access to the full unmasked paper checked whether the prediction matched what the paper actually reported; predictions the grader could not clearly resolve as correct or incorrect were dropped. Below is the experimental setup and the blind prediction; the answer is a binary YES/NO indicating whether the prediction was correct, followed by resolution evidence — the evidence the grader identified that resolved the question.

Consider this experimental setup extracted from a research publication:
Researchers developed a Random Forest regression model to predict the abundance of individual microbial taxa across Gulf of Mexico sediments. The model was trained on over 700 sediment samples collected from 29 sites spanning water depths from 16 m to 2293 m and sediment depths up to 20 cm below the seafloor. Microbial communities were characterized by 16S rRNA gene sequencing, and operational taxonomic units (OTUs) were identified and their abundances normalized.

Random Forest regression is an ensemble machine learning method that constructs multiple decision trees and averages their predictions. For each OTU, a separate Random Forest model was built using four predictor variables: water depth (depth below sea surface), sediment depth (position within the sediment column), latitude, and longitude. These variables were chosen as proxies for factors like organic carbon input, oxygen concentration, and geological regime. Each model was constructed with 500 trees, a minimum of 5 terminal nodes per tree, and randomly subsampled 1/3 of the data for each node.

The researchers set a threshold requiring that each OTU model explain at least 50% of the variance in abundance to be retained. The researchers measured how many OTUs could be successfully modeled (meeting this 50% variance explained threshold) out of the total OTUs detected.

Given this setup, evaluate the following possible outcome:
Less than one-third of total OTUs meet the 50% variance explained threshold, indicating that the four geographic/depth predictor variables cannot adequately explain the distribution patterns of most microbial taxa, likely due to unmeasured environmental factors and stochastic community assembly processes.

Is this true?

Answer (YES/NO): NO